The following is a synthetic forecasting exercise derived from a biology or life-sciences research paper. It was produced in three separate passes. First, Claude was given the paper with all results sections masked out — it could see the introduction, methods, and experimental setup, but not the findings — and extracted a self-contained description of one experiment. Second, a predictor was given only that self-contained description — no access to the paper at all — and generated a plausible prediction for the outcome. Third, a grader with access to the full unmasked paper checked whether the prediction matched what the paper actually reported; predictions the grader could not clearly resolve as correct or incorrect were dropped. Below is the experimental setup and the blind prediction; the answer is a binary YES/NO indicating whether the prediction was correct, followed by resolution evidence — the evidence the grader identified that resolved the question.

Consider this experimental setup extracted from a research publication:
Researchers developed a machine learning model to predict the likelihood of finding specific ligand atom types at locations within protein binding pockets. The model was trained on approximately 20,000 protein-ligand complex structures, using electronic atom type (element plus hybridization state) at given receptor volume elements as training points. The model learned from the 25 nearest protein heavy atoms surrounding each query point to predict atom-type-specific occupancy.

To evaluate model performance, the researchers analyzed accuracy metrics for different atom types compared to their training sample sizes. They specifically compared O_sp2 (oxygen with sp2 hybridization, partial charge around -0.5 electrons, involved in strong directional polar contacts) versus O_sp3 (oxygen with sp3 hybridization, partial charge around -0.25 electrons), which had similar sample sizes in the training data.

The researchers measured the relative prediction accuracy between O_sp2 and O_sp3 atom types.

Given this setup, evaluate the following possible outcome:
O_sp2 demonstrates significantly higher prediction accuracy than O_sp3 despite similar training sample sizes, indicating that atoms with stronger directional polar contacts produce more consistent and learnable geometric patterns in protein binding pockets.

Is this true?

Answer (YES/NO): YES